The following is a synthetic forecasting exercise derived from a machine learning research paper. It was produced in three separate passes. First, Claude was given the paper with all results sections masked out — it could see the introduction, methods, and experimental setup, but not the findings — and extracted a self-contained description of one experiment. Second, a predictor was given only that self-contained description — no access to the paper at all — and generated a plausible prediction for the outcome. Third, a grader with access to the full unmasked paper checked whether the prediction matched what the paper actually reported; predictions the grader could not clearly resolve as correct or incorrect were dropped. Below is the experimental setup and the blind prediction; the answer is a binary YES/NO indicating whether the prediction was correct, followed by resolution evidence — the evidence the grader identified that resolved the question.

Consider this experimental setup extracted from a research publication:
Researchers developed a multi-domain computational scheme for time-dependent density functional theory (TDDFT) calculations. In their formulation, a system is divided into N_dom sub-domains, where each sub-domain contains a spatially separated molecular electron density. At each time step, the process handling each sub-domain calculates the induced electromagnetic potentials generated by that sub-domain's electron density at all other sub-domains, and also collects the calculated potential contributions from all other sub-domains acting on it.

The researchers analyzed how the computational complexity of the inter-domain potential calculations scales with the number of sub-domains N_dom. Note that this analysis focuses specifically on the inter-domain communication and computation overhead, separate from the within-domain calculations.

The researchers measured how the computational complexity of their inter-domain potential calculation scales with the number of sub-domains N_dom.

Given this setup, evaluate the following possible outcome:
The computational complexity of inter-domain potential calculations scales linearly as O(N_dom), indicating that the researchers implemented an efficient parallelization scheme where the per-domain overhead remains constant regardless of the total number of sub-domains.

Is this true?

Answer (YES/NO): NO